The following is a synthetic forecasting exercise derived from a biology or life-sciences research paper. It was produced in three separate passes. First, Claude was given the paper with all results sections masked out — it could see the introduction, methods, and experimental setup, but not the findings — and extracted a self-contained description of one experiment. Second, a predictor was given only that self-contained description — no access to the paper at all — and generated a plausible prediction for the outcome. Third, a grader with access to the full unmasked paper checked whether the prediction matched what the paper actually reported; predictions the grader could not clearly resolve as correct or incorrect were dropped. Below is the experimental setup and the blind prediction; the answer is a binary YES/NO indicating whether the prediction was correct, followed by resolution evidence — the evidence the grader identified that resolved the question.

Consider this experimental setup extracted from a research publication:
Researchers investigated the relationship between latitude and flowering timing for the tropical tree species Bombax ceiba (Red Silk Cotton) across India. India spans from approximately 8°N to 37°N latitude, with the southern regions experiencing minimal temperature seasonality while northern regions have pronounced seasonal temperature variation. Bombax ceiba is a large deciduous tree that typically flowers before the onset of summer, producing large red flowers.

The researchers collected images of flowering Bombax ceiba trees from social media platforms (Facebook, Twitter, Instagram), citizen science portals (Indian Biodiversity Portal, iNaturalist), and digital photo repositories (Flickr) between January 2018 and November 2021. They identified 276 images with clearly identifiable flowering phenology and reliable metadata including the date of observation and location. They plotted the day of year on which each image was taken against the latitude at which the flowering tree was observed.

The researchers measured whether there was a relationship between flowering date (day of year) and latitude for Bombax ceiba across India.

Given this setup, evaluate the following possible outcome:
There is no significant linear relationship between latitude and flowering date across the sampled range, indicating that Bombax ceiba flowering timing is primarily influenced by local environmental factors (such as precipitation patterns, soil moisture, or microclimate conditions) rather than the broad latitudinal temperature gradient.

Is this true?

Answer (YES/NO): NO